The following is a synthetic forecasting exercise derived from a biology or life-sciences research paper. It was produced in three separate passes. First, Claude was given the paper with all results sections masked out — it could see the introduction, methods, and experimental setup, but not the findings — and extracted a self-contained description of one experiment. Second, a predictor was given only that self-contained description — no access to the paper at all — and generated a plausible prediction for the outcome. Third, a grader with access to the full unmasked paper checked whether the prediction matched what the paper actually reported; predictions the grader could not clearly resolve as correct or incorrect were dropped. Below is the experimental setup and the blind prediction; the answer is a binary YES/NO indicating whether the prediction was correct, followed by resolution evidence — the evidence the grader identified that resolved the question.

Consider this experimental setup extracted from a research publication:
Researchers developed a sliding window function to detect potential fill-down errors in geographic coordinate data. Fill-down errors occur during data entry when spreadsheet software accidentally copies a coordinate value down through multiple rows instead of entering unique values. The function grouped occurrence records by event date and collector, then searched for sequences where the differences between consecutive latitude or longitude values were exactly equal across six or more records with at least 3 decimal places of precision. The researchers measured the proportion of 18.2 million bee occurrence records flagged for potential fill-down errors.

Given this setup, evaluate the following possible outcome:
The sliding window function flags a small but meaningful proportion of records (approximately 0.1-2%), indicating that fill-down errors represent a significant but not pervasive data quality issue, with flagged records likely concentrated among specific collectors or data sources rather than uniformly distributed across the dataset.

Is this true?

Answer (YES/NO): YES